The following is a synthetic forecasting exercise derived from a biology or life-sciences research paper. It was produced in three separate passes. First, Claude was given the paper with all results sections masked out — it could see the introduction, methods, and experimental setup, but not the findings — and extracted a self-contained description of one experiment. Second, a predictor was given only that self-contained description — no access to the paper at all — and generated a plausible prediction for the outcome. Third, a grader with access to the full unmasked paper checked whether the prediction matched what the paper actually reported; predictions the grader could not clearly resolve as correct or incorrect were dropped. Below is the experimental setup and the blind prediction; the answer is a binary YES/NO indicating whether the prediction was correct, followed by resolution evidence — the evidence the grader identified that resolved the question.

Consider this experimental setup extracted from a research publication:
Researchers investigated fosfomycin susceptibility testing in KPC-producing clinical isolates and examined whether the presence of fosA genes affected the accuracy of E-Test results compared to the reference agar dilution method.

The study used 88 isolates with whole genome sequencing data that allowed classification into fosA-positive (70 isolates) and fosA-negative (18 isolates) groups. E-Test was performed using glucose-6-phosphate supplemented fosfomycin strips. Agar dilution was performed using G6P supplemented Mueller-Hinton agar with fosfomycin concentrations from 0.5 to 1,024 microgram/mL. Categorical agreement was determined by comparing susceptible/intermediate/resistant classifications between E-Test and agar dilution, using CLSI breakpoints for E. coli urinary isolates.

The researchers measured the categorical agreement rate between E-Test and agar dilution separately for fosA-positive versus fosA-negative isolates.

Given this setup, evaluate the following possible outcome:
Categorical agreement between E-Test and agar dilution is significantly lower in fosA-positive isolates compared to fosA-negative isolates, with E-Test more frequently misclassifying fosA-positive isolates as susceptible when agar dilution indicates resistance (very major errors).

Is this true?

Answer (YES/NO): NO